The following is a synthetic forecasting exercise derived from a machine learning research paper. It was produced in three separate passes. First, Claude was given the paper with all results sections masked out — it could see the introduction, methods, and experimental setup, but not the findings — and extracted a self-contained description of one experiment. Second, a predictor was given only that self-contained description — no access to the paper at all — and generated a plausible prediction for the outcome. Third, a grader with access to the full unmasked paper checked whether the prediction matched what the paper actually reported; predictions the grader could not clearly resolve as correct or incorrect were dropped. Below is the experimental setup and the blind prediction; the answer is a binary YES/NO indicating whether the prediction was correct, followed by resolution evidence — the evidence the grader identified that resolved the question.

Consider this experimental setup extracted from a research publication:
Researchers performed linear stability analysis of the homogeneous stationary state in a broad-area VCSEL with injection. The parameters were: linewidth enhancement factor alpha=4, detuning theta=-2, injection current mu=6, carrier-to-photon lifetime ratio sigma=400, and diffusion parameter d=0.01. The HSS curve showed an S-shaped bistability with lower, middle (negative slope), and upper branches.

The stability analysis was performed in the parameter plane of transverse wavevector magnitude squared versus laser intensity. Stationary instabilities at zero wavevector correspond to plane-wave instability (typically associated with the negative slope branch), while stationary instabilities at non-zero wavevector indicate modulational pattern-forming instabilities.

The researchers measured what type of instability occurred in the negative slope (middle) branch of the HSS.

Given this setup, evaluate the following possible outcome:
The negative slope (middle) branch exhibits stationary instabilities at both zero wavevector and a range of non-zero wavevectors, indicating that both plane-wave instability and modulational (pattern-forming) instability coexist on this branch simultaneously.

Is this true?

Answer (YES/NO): NO